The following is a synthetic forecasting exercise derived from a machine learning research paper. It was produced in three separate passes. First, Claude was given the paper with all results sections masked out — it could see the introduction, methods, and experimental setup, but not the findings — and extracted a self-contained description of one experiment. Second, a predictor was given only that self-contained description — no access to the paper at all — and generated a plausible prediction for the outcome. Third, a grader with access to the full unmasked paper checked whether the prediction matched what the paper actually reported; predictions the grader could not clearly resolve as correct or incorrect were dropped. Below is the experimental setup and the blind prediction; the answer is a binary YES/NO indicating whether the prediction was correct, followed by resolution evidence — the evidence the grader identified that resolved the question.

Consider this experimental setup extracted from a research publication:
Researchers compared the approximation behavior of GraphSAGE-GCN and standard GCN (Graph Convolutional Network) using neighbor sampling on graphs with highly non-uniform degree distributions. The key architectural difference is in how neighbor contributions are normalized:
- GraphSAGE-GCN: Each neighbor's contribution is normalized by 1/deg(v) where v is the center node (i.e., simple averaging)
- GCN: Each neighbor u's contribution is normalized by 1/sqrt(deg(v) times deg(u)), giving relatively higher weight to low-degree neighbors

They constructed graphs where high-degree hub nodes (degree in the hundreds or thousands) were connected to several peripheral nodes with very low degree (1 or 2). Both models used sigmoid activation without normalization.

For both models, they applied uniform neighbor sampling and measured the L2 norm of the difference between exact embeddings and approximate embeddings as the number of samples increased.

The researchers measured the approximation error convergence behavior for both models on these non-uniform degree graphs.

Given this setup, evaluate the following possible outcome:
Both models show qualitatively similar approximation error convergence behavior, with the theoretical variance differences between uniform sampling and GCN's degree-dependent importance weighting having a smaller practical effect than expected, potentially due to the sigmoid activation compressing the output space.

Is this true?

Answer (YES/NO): NO